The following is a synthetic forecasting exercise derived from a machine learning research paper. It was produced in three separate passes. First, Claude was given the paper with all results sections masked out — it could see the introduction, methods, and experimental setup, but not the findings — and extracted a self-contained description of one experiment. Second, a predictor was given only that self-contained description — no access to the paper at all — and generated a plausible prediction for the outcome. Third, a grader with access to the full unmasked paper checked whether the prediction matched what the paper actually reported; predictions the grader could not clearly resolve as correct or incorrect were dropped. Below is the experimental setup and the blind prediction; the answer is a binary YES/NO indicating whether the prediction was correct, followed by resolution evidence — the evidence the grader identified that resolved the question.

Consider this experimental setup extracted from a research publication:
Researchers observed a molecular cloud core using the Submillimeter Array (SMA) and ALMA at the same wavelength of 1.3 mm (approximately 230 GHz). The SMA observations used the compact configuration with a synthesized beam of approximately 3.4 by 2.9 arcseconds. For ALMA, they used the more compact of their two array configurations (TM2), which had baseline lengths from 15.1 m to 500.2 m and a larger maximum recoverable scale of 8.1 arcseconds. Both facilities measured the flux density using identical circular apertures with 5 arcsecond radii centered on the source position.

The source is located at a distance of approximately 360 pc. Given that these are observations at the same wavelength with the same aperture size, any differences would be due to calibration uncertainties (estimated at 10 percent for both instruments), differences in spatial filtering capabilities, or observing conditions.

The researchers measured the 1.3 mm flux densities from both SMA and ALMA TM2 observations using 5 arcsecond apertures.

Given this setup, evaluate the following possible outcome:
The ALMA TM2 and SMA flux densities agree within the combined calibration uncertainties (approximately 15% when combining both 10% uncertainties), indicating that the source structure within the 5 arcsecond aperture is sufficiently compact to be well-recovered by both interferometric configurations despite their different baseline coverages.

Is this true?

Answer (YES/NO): YES